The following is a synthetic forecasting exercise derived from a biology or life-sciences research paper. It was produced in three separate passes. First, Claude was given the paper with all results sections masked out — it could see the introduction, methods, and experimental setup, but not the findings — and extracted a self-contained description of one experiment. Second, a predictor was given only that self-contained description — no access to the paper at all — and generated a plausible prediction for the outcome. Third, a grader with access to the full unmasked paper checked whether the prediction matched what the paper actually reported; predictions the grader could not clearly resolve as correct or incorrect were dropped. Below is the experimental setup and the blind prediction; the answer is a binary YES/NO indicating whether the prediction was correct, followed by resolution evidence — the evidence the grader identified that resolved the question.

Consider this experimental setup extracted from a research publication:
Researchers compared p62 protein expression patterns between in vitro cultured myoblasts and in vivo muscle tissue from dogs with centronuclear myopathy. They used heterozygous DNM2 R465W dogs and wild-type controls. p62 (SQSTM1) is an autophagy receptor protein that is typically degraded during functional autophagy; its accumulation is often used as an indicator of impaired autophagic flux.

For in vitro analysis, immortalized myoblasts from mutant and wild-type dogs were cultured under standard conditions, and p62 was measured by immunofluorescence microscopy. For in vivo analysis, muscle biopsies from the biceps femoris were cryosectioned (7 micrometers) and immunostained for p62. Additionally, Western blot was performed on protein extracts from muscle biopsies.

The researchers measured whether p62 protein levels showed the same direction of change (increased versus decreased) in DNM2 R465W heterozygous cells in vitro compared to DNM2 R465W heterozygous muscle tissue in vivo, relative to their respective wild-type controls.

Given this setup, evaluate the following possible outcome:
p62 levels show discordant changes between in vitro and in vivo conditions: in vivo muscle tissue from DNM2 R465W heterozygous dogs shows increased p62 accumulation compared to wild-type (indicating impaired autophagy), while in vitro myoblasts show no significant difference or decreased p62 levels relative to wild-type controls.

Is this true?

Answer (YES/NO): YES